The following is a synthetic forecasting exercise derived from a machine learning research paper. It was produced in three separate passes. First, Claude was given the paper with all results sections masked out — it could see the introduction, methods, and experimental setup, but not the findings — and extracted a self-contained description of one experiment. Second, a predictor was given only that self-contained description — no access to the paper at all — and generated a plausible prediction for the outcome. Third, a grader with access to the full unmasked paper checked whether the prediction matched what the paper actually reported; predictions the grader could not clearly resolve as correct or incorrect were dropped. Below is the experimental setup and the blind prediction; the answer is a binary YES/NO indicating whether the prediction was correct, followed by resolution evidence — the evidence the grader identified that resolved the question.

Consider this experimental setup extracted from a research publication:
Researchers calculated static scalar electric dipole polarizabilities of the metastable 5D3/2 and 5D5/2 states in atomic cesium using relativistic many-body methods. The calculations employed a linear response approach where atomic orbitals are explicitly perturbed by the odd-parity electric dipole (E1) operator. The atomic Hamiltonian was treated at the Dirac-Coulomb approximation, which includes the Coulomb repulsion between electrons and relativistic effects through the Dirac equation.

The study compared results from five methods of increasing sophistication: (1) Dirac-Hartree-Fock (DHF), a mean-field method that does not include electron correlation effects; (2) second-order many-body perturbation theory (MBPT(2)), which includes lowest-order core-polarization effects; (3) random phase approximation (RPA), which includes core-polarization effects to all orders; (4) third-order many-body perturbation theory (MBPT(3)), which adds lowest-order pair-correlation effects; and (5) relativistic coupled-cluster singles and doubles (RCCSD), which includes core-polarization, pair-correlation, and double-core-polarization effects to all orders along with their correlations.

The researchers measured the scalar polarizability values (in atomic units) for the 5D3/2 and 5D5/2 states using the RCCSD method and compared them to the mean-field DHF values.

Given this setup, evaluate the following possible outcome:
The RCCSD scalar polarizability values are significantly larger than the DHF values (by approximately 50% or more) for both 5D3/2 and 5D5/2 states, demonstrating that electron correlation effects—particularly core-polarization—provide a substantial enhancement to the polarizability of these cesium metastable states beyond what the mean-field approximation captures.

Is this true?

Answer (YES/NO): NO